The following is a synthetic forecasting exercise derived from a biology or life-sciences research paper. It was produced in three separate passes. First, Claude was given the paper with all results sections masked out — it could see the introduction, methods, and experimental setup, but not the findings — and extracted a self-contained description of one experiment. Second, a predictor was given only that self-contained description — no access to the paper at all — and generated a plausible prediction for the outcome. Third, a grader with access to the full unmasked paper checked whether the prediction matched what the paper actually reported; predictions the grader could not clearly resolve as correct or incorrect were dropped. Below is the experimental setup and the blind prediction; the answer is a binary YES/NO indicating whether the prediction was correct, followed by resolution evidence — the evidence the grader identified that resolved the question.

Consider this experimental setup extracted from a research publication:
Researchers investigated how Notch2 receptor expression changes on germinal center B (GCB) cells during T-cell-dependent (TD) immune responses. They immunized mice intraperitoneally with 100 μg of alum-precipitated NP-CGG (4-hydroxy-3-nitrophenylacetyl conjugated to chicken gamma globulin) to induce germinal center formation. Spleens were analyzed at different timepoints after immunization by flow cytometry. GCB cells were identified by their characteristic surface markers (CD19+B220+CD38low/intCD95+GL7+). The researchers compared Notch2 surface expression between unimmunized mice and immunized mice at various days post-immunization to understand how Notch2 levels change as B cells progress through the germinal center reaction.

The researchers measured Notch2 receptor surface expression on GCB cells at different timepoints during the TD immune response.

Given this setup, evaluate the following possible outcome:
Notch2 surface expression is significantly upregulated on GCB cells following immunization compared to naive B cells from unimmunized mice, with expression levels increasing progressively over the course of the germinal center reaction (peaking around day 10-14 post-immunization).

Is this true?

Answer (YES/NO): NO